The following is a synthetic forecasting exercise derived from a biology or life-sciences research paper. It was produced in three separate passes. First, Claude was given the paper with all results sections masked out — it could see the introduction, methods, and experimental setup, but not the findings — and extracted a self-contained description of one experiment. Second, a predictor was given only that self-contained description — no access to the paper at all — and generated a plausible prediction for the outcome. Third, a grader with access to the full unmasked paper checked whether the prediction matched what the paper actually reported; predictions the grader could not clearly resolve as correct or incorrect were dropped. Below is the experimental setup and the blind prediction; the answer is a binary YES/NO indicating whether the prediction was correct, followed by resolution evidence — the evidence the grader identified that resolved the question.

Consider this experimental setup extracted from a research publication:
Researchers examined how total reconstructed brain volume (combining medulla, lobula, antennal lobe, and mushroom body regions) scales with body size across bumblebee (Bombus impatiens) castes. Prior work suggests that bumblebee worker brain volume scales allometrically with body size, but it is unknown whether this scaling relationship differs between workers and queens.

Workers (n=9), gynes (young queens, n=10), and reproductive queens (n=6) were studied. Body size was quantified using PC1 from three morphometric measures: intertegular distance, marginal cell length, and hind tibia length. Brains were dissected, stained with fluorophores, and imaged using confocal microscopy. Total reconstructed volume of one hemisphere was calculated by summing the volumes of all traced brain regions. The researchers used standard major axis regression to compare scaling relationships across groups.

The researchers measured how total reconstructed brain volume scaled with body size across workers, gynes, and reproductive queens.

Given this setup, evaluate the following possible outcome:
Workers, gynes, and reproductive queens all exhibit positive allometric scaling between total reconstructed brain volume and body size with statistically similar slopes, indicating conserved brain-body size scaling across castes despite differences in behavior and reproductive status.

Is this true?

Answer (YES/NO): NO